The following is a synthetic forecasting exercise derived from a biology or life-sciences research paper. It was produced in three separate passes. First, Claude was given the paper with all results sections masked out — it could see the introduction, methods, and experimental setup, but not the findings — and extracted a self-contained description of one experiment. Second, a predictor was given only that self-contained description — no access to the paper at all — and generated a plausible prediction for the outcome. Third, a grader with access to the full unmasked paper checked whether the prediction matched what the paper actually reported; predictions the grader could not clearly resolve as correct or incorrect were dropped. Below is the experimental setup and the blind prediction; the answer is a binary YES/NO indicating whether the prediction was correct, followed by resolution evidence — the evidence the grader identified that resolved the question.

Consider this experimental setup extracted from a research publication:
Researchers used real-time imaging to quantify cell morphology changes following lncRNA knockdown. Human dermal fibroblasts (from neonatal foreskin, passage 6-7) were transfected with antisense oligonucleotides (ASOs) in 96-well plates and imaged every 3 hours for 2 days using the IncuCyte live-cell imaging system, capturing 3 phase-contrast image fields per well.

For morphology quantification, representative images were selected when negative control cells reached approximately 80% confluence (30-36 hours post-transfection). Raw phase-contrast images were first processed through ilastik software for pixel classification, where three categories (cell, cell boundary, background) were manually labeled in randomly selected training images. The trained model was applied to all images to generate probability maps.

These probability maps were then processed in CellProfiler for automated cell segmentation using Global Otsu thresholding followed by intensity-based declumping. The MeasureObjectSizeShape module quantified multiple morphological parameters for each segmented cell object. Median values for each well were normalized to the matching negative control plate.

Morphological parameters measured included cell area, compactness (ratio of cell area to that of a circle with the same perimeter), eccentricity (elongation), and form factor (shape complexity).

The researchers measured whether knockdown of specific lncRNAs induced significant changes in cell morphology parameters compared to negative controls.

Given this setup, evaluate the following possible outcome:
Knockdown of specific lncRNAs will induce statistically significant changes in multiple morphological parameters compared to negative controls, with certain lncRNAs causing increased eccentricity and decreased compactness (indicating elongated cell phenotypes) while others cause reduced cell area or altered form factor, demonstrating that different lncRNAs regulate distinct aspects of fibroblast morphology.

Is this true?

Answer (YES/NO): NO